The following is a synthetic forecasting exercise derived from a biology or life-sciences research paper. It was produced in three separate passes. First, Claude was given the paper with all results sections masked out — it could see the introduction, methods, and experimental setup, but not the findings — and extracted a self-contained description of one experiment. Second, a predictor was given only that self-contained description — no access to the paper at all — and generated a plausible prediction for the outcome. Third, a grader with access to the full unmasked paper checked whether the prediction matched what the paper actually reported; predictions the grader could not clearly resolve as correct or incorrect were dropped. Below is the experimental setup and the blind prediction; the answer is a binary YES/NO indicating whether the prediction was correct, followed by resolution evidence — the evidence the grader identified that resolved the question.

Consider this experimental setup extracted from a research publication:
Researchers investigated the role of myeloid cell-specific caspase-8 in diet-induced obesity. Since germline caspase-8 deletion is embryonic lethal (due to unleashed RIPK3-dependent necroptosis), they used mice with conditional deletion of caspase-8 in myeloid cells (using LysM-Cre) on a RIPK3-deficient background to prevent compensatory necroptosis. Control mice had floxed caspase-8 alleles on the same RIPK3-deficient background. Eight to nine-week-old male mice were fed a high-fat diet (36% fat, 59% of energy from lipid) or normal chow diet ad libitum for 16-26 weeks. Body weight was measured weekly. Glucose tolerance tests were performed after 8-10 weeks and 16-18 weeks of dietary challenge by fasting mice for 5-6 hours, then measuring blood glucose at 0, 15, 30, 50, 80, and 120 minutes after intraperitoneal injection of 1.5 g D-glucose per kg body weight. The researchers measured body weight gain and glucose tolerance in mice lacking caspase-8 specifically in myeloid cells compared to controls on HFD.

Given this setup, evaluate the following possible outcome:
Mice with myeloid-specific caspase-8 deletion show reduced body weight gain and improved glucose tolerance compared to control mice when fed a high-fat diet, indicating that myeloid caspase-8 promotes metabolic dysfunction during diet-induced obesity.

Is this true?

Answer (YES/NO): YES